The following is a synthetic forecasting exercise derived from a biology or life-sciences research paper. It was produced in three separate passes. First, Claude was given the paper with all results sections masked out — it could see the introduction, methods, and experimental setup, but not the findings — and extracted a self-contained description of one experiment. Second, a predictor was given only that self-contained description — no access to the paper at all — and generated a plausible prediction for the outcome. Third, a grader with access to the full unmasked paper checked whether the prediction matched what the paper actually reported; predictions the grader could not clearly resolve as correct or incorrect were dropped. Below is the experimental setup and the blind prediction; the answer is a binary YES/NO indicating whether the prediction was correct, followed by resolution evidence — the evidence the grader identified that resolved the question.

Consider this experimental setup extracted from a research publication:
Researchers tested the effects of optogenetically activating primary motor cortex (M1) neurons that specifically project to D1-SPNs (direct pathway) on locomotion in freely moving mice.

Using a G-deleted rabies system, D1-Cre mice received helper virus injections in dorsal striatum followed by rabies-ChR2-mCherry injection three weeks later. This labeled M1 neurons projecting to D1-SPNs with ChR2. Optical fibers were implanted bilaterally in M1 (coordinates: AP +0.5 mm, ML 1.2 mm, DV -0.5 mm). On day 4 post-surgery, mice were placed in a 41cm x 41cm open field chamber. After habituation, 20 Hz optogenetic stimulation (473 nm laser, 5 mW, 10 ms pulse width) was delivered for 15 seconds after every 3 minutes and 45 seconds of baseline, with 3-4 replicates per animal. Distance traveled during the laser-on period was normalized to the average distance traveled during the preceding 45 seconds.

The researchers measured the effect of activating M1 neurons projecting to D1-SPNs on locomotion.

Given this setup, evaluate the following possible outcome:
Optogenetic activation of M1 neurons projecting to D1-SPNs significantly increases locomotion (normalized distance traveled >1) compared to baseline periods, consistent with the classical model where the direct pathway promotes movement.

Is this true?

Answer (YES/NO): YES